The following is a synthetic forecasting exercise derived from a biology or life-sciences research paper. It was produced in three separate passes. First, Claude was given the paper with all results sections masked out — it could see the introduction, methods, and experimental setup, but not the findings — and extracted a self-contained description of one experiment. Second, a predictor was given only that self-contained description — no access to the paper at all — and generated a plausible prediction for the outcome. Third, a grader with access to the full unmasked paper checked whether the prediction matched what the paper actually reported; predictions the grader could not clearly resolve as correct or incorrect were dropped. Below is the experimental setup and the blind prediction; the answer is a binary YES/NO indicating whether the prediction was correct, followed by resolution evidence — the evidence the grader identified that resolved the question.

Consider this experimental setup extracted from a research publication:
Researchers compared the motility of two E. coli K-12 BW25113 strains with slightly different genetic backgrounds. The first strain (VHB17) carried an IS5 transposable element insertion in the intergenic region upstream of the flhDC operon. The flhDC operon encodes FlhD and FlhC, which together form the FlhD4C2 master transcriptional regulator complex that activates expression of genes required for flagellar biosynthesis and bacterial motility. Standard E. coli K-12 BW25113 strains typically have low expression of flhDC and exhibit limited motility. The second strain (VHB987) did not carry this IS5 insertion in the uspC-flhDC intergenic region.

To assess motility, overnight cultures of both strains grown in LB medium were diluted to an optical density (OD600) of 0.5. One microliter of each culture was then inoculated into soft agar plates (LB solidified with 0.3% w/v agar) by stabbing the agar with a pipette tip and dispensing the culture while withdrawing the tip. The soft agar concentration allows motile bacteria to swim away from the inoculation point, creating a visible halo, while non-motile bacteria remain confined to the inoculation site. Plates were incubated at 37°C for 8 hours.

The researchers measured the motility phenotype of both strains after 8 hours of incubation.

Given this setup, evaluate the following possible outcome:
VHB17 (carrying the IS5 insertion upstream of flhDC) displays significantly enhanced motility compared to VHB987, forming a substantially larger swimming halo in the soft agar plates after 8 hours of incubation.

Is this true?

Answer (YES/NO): YES